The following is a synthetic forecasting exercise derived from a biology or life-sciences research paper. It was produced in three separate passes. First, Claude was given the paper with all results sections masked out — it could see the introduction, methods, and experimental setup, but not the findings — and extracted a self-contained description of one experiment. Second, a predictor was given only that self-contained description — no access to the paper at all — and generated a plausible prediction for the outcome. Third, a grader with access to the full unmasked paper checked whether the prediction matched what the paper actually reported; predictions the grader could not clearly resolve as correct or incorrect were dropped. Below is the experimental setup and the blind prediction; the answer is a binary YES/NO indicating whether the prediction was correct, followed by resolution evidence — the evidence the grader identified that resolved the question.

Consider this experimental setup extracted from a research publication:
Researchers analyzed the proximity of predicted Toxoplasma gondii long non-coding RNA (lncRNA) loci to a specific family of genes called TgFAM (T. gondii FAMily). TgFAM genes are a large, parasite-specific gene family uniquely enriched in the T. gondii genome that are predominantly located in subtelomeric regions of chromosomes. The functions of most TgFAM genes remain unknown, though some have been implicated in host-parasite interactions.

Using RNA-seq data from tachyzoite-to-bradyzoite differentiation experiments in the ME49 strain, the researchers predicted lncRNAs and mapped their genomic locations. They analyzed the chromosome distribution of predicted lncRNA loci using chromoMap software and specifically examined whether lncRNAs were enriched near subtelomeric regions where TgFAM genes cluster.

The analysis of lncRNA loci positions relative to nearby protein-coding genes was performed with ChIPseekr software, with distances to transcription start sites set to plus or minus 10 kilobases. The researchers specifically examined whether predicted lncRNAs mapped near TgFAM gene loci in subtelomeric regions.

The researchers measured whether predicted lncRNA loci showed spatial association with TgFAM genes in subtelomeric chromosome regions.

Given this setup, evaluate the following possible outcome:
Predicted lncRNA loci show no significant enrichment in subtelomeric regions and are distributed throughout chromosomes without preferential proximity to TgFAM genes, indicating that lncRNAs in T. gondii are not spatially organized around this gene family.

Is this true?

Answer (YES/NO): NO